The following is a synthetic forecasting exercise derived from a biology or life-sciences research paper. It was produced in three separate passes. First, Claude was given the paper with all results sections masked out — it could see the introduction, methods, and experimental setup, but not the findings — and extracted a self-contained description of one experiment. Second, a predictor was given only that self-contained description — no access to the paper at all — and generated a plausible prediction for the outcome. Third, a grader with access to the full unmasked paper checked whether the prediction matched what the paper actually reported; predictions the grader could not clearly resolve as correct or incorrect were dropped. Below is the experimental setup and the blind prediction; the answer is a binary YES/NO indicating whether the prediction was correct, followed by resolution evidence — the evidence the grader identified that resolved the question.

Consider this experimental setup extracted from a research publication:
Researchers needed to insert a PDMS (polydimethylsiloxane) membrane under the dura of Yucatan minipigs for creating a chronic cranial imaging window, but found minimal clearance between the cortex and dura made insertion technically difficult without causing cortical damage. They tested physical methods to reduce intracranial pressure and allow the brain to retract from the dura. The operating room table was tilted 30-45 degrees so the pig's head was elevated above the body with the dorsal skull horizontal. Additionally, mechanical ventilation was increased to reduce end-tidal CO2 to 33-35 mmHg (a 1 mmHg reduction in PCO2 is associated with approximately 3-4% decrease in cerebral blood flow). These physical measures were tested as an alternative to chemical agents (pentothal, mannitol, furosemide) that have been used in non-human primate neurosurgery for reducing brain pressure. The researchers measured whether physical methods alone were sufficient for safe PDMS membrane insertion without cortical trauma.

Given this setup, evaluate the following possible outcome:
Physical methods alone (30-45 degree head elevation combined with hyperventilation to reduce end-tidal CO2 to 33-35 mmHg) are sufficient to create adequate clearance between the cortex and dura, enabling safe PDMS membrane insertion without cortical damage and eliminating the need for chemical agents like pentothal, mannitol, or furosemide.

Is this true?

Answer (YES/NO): YES